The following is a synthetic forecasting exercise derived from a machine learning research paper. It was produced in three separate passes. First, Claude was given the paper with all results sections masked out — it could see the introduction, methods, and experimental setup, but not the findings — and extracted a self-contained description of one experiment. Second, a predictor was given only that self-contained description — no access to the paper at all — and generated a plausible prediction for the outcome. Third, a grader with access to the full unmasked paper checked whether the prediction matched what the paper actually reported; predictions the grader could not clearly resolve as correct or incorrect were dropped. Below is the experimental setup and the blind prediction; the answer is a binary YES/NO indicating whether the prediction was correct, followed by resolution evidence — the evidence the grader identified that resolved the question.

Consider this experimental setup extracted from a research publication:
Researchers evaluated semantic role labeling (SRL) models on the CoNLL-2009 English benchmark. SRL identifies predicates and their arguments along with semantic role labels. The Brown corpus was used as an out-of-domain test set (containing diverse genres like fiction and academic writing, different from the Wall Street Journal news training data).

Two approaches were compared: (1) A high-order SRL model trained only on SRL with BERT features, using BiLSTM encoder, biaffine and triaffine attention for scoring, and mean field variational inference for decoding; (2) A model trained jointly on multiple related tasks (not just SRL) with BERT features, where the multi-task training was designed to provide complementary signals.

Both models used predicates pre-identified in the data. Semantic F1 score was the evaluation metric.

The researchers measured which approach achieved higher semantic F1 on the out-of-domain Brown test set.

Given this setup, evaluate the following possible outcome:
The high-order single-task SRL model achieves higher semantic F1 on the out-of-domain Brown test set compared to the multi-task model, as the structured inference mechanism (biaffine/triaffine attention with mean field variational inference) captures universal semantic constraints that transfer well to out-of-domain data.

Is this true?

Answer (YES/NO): NO